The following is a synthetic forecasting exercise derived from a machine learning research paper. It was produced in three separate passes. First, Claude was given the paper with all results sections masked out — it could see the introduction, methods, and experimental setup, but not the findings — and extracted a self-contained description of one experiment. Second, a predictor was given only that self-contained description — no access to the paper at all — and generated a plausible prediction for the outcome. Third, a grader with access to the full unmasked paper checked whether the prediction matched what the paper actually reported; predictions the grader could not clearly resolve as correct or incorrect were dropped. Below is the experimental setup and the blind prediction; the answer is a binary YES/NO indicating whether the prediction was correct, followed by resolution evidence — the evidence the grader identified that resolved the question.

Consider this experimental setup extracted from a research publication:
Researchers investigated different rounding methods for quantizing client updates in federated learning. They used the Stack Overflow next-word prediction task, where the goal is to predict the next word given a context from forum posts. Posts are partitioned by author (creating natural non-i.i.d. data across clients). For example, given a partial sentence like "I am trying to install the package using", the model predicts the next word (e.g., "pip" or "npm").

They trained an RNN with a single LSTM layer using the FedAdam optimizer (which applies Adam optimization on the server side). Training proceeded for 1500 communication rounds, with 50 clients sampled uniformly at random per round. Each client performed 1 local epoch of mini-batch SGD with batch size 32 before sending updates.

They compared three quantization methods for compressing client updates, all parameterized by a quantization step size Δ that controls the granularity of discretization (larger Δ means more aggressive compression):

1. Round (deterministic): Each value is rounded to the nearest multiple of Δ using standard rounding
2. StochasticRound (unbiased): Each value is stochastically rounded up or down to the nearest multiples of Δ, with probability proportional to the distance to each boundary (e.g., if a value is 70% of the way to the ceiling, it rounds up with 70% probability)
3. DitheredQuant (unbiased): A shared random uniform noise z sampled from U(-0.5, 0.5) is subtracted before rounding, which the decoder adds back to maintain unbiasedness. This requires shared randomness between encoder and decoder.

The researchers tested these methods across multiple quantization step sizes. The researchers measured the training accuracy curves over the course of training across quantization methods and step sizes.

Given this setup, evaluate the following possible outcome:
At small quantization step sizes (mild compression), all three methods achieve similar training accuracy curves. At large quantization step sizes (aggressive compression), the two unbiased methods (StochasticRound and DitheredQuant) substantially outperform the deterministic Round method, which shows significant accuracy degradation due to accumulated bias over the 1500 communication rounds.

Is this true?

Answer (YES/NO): NO